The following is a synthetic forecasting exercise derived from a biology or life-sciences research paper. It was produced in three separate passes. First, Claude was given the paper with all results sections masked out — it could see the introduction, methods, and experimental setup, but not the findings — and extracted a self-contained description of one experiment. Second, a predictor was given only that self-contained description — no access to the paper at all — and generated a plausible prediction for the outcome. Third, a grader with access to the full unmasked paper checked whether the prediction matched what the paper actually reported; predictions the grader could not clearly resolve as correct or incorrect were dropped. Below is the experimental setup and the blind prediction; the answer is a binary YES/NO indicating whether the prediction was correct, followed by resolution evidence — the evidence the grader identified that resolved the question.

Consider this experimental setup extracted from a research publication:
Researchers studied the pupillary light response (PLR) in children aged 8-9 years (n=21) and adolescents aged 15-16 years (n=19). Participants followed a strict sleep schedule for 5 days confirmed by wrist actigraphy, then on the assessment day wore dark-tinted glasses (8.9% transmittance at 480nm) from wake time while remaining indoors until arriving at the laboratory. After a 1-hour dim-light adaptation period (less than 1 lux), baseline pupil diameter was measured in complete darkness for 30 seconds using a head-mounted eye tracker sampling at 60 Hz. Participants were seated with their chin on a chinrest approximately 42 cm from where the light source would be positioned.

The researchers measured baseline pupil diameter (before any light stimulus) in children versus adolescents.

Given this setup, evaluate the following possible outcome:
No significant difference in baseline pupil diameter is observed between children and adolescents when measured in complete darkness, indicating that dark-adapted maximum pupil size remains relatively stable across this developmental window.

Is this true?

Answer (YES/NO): YES